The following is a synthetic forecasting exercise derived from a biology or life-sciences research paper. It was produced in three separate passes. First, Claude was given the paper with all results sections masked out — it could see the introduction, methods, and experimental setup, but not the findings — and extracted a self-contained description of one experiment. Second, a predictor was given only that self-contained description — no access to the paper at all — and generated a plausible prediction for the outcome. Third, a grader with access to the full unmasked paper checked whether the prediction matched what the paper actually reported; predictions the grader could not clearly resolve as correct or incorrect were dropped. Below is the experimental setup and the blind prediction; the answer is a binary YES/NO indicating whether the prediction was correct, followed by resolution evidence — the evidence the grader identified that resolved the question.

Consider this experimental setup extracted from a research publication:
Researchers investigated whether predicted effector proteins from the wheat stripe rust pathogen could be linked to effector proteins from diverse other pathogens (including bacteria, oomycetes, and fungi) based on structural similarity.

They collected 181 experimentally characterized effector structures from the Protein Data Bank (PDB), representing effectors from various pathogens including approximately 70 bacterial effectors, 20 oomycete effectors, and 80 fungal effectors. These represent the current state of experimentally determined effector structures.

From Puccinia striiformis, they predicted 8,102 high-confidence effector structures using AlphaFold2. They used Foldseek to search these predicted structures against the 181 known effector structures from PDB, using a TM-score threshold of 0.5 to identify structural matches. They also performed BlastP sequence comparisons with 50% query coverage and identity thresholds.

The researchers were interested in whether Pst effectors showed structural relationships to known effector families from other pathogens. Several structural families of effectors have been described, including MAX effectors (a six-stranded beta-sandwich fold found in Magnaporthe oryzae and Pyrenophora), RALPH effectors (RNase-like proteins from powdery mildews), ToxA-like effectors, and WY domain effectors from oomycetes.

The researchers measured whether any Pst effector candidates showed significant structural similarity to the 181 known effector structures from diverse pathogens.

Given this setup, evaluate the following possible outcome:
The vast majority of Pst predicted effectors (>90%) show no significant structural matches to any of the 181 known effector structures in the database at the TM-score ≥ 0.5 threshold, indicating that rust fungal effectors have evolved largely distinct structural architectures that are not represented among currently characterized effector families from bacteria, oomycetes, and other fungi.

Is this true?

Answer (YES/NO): NO